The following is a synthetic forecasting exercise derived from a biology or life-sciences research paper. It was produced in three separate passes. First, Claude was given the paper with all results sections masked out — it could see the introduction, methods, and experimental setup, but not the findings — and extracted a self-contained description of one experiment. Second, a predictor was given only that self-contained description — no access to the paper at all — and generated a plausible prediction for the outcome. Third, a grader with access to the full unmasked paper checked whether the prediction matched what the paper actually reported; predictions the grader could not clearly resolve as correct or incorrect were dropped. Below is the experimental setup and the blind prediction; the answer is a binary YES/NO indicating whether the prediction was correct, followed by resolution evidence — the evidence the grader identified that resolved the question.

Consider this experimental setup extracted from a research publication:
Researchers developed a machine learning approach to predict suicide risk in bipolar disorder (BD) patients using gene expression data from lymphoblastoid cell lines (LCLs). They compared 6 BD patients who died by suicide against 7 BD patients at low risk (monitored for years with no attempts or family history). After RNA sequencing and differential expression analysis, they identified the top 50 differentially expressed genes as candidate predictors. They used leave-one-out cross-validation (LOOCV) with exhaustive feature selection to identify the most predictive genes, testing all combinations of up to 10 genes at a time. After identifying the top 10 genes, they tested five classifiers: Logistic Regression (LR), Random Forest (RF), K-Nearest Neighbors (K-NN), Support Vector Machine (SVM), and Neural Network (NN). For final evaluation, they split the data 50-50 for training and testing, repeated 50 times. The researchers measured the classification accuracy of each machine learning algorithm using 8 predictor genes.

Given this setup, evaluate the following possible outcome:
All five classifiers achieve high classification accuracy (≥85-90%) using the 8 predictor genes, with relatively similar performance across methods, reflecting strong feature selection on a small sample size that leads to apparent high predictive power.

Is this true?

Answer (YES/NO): NO